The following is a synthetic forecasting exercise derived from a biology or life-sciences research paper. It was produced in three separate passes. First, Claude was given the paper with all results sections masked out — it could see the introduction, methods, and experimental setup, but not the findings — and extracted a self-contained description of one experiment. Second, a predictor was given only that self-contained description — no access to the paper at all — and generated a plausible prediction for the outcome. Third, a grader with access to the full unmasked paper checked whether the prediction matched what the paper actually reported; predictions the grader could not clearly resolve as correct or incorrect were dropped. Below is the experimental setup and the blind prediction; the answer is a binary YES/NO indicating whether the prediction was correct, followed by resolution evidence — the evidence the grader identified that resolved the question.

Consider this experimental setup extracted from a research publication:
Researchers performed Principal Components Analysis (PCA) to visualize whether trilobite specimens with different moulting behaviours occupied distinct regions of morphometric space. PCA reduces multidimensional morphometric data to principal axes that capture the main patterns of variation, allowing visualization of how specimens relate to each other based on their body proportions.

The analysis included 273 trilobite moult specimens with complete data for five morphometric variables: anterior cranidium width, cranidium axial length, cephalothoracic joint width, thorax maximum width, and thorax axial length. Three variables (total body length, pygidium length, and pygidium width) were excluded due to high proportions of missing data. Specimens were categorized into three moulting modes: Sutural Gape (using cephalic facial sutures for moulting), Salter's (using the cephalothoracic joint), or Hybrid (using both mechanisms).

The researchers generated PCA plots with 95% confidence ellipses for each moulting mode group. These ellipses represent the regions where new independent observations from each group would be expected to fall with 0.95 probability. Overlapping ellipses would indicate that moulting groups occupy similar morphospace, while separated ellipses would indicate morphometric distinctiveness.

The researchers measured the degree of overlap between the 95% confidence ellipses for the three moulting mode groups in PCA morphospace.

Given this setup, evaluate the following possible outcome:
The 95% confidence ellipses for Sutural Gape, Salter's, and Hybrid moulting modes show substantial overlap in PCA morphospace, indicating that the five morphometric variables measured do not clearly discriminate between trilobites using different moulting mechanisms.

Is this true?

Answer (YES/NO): YES